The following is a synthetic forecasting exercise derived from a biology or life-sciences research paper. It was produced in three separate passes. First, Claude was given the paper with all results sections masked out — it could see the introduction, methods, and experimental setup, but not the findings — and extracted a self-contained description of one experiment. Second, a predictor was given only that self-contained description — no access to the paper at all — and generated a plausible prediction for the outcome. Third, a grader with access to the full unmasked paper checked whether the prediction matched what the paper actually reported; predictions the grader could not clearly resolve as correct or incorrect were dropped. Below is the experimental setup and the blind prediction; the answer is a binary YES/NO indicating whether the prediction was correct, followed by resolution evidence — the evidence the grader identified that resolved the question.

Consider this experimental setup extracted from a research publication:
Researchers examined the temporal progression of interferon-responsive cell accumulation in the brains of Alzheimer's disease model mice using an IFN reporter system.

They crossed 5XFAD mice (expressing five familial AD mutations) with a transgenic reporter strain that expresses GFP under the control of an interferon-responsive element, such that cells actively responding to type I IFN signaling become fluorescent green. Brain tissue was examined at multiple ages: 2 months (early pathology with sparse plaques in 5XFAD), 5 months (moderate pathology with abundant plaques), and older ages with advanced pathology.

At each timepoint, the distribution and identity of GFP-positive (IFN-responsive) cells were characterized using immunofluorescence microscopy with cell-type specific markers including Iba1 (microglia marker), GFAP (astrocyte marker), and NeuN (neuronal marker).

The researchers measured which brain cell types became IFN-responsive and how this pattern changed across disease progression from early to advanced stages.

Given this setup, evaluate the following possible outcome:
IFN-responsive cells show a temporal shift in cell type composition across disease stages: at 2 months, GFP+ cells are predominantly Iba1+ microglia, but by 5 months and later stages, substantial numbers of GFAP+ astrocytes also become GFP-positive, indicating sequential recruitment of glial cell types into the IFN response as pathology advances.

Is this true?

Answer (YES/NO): NO